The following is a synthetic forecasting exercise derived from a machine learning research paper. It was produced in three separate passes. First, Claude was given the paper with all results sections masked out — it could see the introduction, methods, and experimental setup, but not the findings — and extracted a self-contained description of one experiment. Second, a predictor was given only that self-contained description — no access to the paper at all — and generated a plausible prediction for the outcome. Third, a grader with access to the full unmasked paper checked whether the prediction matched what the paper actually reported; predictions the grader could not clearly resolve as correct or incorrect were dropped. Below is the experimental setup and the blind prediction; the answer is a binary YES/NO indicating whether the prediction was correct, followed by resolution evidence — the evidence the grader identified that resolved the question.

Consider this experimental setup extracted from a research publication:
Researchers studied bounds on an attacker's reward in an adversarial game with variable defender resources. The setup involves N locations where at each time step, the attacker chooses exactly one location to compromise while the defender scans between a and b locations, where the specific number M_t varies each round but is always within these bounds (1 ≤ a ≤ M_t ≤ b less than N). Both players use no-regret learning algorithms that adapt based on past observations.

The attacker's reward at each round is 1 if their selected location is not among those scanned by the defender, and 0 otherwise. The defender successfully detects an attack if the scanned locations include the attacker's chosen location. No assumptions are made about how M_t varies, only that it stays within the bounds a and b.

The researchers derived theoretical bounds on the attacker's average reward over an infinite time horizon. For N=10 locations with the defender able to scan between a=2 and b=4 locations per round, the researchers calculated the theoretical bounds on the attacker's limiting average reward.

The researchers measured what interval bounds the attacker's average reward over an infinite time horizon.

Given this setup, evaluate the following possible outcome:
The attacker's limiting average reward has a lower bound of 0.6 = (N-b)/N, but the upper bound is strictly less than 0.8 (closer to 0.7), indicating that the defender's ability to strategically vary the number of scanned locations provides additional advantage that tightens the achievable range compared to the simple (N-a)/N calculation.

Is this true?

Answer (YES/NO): NO